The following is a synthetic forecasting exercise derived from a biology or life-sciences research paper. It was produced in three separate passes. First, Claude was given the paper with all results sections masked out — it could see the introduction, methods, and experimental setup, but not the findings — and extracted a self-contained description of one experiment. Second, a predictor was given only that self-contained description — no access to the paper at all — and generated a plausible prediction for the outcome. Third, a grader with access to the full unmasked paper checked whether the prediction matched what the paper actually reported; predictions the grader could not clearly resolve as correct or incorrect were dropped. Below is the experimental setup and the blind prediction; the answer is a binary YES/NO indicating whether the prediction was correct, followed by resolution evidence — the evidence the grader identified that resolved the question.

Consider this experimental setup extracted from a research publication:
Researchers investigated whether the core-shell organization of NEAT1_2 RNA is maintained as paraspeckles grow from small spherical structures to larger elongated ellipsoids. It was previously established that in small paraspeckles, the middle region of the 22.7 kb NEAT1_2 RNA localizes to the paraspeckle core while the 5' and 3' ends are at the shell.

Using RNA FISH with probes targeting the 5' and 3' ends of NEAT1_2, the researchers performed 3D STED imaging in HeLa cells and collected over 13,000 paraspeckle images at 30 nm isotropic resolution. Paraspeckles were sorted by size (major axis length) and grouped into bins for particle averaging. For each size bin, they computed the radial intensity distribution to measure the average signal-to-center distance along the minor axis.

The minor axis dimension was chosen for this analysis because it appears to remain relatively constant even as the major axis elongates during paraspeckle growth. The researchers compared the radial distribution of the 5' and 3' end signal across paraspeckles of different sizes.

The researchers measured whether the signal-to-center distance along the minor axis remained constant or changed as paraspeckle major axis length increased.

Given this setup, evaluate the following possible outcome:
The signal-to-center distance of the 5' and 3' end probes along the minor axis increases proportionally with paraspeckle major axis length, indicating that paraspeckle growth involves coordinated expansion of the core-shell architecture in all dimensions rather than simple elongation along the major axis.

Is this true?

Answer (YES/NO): NO